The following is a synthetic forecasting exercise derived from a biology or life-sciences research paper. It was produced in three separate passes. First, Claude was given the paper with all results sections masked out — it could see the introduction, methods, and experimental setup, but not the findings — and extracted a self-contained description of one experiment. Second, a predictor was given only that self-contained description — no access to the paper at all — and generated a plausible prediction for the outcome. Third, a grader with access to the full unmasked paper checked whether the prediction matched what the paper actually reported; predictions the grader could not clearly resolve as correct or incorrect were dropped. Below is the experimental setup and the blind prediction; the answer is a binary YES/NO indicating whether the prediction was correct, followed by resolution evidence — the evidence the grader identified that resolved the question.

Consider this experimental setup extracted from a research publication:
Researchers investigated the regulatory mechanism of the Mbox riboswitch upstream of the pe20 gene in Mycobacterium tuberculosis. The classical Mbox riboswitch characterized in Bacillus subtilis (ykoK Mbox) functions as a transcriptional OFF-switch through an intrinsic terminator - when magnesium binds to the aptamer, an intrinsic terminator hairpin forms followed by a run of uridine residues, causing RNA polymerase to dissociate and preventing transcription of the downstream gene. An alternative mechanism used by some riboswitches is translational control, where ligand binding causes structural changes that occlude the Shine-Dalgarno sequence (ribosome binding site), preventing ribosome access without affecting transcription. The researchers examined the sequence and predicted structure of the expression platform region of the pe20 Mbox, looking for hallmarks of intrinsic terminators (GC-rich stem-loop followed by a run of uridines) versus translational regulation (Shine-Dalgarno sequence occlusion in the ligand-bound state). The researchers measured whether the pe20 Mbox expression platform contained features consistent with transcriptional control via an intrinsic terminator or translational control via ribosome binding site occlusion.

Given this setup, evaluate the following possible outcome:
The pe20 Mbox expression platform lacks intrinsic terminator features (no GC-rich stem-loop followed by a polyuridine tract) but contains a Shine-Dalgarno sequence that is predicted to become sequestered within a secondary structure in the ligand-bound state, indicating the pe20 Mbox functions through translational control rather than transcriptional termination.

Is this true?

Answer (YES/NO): NO